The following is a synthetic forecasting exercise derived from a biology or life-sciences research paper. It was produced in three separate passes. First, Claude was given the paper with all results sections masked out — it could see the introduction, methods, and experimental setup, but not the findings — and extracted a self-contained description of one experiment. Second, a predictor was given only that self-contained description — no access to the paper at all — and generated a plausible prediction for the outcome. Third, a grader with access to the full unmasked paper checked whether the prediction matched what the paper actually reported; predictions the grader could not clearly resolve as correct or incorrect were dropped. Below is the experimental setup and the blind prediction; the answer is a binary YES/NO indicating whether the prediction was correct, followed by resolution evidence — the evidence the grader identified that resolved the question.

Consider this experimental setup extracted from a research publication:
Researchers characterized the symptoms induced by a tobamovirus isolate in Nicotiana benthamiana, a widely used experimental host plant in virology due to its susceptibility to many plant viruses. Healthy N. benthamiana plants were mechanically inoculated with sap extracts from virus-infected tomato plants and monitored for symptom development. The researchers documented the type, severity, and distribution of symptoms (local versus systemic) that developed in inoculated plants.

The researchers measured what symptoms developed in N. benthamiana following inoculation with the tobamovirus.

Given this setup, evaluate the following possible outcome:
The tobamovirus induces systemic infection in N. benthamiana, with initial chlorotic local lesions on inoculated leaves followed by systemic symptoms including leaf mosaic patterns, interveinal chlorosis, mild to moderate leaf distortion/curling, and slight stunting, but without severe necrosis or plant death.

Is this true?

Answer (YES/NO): NO